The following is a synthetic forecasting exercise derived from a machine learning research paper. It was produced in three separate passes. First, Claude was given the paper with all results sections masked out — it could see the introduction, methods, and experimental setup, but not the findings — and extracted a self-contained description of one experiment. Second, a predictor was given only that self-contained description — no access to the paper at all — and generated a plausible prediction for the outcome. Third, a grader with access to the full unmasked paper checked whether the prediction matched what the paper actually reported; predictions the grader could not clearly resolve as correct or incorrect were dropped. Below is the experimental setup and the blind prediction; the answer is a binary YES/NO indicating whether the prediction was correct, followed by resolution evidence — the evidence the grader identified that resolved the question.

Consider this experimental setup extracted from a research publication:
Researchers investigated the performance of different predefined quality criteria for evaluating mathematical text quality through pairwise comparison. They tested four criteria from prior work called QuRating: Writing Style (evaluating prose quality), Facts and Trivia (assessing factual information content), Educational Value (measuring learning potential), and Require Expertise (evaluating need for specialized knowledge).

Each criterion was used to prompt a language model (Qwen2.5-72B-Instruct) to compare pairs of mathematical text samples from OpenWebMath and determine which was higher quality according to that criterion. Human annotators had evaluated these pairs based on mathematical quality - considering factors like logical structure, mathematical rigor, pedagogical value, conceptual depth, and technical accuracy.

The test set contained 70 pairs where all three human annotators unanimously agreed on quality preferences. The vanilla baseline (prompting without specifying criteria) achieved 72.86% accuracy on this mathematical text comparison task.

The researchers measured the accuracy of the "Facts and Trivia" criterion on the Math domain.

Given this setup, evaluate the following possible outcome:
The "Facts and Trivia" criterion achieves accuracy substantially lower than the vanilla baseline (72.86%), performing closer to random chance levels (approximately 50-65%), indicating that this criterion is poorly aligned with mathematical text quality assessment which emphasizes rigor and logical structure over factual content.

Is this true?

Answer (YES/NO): NO